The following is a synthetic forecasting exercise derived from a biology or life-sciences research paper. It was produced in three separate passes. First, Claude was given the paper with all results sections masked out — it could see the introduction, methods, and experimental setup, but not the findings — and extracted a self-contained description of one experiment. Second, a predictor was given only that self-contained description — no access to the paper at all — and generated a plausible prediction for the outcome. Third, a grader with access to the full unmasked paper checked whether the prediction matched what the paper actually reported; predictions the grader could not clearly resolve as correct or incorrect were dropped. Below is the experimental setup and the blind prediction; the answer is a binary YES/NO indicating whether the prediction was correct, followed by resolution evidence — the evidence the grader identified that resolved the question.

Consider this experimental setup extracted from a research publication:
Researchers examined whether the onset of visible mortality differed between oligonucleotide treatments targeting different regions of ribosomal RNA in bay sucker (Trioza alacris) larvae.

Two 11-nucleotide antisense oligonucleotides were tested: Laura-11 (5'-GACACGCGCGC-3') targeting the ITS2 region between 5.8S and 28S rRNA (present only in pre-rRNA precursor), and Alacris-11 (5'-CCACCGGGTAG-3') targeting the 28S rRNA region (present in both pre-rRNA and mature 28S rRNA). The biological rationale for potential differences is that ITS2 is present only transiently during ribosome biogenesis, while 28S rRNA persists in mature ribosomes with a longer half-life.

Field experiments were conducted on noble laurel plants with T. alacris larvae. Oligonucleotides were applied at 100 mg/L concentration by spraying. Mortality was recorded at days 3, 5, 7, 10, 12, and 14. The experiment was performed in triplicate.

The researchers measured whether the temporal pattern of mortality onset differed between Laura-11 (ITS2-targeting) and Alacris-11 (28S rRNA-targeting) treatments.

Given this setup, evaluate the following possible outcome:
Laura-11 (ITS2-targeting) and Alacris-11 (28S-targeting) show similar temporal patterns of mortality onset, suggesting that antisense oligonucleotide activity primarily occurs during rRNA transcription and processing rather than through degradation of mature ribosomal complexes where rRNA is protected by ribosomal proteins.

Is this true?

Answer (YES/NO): NO